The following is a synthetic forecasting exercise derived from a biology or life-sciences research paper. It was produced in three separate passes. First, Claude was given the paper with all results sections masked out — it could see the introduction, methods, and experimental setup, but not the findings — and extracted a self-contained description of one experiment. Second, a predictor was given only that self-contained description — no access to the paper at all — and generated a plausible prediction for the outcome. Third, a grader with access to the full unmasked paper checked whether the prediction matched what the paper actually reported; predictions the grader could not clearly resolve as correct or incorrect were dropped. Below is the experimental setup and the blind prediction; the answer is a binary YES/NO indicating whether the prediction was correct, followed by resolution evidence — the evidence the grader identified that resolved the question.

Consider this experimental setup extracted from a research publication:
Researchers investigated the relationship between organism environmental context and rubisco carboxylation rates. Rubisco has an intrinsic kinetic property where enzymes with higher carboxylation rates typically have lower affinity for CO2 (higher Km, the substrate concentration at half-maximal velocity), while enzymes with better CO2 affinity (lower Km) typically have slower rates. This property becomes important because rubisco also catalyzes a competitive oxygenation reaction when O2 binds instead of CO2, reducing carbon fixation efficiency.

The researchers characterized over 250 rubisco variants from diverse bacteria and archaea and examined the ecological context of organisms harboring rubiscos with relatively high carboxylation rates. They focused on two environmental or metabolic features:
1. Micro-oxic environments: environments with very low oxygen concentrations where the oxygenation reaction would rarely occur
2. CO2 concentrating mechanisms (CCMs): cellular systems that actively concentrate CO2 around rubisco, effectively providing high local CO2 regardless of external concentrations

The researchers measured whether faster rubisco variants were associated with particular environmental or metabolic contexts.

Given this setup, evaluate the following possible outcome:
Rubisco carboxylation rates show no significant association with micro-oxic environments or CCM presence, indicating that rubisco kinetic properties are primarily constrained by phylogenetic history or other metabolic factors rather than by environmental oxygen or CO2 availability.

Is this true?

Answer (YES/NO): NO